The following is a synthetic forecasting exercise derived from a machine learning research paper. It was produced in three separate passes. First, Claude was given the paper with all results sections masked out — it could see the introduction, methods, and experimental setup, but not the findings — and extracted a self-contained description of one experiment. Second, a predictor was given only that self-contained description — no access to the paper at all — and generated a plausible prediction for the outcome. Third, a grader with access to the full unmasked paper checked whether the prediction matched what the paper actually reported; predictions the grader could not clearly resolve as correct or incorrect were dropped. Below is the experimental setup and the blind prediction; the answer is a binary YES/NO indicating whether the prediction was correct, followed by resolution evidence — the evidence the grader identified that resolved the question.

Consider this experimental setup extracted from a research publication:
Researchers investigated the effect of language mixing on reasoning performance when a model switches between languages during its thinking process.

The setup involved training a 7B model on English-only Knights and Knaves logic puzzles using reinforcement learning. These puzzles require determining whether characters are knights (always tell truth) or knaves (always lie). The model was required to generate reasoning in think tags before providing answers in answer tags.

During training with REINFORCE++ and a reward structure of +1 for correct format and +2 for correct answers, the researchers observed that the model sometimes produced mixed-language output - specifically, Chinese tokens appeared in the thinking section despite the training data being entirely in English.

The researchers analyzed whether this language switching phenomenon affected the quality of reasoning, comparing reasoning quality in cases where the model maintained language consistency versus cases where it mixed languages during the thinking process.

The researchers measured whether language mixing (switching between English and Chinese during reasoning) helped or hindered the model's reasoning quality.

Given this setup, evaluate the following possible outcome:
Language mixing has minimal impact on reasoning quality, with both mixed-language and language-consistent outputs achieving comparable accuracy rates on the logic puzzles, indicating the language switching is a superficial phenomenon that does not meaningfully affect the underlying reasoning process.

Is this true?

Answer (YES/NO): NO